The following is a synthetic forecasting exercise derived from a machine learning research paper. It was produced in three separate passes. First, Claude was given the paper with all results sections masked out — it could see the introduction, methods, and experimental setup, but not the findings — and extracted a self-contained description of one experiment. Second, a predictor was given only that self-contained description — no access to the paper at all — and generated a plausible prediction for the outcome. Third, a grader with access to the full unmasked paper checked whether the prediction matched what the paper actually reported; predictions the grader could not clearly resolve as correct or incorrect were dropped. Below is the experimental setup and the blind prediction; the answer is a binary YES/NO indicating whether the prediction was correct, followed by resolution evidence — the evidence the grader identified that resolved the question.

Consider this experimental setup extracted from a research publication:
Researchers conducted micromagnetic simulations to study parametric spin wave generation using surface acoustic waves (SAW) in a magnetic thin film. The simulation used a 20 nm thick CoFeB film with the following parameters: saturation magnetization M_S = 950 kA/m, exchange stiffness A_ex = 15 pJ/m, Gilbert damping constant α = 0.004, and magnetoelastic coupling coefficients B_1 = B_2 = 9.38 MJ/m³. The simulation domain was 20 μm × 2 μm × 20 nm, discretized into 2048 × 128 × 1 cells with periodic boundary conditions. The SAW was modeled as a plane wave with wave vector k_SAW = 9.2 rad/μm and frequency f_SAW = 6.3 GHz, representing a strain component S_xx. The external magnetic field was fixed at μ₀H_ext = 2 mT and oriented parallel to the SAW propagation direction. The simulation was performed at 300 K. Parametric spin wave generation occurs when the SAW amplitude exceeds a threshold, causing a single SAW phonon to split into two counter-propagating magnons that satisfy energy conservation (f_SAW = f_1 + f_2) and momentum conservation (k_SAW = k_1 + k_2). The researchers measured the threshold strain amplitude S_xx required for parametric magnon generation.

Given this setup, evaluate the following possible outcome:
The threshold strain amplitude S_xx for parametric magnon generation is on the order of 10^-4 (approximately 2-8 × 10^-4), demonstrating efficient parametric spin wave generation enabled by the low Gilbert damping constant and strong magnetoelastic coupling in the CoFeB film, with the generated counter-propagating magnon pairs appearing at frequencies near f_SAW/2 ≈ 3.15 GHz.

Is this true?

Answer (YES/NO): NO